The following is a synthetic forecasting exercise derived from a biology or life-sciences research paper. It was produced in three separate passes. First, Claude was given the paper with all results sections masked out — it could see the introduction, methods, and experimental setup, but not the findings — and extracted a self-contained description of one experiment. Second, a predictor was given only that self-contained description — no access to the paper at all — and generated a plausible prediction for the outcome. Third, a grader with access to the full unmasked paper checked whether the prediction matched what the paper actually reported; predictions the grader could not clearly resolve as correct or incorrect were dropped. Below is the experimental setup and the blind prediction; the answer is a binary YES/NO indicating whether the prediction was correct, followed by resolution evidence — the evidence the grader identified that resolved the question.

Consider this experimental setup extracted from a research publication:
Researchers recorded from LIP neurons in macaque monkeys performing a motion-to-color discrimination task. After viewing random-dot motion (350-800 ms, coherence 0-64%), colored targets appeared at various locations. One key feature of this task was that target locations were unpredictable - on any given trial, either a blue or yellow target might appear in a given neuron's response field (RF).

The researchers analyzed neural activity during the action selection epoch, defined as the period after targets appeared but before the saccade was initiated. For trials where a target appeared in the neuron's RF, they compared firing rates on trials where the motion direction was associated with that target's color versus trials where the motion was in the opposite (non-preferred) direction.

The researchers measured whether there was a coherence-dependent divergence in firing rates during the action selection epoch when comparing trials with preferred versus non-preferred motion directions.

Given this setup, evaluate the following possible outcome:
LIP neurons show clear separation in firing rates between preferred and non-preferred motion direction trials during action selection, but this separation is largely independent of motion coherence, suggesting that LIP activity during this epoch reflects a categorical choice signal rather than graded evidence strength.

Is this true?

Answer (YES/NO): NO